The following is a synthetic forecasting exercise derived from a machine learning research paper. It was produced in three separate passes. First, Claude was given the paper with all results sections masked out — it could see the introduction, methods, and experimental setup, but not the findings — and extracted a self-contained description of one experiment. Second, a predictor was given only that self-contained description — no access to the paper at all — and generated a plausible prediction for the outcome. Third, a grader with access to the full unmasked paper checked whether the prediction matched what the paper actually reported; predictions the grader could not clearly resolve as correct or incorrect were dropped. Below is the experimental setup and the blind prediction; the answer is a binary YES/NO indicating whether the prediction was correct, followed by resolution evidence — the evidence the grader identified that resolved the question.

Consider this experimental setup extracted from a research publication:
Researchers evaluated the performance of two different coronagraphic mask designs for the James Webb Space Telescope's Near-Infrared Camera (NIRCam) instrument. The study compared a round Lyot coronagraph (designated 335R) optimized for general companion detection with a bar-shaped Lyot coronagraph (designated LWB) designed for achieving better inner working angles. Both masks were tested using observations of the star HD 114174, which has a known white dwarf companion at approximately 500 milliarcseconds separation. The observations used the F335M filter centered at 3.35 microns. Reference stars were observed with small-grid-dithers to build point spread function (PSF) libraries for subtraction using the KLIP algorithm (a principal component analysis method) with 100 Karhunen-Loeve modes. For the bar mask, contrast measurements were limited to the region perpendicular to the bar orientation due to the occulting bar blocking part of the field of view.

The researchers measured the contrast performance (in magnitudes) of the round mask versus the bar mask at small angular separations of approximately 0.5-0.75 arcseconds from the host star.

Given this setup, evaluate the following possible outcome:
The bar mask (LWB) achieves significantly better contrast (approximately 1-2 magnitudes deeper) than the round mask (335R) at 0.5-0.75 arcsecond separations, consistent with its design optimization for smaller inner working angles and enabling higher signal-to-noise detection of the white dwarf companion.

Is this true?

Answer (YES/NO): NO